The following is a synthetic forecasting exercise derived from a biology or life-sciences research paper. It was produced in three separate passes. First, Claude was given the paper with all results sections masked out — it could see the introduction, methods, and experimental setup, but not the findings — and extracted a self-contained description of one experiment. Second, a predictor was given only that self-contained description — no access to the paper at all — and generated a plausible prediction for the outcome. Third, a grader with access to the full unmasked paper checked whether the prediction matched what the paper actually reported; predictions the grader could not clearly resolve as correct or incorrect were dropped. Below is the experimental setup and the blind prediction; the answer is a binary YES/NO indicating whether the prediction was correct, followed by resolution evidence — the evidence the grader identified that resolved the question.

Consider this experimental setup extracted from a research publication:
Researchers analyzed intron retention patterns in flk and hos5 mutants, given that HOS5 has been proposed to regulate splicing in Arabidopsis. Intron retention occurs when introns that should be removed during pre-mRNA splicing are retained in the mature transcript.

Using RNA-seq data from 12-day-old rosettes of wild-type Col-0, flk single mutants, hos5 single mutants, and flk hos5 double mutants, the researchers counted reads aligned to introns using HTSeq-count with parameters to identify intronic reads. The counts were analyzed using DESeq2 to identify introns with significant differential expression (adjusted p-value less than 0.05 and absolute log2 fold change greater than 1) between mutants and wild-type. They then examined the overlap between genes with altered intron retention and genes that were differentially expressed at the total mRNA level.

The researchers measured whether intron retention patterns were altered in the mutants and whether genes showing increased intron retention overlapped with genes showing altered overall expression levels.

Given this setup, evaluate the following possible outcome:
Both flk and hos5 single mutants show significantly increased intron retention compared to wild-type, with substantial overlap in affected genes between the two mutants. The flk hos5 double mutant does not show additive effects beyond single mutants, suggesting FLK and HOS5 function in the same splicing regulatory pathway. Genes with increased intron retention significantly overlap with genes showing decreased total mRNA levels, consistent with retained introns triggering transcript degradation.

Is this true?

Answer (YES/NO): NO